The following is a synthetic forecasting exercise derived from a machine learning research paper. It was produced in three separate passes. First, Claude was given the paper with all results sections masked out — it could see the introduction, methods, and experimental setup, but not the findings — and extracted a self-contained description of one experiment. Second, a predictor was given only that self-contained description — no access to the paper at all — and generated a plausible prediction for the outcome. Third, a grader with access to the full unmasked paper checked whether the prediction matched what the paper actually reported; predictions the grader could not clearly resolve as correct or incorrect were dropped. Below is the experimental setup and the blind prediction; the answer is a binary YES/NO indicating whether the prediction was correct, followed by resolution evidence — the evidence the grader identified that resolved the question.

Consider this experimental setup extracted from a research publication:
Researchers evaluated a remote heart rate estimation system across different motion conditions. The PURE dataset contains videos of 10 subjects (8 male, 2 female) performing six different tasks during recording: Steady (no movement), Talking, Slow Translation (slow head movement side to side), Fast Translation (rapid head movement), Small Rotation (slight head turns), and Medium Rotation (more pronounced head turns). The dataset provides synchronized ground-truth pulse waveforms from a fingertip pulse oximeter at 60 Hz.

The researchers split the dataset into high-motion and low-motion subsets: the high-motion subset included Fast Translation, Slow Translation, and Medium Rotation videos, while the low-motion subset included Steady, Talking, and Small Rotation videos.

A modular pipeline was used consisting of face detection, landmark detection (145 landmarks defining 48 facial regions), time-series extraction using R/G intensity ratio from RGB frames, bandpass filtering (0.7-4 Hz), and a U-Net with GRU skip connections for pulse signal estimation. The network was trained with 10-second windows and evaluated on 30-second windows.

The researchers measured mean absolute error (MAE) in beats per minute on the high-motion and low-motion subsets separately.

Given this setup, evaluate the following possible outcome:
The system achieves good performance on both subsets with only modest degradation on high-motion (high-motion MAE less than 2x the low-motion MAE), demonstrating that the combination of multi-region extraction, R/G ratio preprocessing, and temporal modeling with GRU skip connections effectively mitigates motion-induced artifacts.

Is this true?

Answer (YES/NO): YES